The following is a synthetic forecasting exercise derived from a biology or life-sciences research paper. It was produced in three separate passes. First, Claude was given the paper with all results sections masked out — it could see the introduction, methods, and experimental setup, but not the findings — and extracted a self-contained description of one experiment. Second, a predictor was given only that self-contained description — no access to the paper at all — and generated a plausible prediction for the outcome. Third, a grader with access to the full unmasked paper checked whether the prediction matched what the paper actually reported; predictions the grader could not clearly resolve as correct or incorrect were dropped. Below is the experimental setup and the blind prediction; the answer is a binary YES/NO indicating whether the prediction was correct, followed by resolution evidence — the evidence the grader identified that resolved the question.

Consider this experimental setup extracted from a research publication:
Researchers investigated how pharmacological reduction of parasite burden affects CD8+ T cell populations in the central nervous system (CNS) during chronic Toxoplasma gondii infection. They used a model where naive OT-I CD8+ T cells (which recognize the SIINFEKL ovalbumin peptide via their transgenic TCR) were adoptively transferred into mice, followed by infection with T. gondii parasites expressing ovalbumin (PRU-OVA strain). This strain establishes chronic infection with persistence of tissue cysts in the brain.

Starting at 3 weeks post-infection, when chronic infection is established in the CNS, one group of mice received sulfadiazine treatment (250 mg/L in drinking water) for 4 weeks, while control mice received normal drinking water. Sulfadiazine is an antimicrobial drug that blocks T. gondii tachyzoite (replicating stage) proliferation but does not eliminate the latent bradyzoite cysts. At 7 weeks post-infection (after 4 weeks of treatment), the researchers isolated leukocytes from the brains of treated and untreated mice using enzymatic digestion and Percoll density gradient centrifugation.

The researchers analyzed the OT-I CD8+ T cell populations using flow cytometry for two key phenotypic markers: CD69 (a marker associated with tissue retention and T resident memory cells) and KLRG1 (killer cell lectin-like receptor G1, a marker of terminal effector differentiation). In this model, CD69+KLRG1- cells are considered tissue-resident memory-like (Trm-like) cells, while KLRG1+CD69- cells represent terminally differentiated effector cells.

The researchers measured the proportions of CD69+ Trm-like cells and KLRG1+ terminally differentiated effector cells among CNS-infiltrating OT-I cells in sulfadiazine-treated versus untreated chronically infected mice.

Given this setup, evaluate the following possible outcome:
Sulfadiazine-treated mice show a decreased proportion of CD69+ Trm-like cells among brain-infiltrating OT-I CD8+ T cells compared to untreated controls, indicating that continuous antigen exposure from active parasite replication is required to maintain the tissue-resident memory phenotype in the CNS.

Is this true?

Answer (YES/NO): NO